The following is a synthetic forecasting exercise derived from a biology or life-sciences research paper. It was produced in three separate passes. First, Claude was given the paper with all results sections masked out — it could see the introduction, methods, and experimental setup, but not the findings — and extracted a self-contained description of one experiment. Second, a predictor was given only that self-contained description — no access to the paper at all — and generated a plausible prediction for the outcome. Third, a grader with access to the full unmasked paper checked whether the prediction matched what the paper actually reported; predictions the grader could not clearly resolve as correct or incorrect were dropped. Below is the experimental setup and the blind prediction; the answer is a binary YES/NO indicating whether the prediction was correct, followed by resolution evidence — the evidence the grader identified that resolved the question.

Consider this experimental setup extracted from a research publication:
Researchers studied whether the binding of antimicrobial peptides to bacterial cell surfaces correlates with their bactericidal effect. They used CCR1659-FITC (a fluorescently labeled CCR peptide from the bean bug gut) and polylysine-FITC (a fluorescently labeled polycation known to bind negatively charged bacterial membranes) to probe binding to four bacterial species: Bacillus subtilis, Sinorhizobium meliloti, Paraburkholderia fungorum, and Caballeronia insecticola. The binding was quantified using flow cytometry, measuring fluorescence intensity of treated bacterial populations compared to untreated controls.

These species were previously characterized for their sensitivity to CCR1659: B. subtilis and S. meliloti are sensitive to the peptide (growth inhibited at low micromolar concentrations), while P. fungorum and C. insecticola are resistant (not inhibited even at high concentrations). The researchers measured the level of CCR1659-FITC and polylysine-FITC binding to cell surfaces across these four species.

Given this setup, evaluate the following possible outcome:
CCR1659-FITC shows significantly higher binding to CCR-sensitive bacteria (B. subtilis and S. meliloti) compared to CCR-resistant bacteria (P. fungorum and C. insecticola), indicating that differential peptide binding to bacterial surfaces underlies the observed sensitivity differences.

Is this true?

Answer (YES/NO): YES